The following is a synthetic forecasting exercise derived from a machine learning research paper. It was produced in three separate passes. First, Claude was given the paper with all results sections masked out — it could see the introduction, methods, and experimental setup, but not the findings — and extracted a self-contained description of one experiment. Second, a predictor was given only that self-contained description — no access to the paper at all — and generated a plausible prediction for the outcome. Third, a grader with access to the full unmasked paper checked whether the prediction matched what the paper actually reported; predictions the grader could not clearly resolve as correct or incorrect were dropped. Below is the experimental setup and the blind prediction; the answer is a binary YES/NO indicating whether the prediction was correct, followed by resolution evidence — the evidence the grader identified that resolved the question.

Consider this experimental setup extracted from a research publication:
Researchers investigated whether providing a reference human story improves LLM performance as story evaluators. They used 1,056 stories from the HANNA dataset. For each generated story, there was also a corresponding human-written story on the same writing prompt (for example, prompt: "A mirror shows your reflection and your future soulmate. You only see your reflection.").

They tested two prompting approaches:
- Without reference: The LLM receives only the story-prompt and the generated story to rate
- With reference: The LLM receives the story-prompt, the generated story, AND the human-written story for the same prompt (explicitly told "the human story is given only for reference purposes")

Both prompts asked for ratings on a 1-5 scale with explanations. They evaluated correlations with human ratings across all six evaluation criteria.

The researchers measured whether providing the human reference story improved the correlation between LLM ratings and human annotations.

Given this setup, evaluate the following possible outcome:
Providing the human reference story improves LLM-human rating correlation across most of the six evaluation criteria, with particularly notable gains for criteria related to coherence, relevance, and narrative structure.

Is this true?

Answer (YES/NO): NO